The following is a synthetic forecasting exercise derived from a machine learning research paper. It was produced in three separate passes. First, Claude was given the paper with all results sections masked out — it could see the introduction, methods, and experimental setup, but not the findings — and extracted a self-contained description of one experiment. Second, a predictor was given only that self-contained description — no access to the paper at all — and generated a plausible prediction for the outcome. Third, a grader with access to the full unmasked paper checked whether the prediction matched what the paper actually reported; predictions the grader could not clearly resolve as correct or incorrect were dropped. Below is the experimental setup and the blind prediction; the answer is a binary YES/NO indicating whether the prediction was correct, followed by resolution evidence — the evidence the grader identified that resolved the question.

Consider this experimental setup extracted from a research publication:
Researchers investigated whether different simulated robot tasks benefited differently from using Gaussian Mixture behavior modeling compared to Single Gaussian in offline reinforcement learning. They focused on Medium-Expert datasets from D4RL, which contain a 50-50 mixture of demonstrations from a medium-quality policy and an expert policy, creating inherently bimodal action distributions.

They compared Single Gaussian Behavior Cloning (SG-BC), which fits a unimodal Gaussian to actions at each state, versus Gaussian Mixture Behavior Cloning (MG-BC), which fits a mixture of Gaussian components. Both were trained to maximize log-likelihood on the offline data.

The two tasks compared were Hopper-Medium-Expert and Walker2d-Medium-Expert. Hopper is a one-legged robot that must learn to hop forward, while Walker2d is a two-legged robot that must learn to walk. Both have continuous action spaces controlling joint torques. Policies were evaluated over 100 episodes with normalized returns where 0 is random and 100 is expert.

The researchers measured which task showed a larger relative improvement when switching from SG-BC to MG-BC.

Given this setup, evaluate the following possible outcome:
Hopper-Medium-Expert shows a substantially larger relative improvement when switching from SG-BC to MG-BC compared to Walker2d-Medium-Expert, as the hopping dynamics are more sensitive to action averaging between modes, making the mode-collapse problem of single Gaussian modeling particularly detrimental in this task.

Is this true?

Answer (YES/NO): YES